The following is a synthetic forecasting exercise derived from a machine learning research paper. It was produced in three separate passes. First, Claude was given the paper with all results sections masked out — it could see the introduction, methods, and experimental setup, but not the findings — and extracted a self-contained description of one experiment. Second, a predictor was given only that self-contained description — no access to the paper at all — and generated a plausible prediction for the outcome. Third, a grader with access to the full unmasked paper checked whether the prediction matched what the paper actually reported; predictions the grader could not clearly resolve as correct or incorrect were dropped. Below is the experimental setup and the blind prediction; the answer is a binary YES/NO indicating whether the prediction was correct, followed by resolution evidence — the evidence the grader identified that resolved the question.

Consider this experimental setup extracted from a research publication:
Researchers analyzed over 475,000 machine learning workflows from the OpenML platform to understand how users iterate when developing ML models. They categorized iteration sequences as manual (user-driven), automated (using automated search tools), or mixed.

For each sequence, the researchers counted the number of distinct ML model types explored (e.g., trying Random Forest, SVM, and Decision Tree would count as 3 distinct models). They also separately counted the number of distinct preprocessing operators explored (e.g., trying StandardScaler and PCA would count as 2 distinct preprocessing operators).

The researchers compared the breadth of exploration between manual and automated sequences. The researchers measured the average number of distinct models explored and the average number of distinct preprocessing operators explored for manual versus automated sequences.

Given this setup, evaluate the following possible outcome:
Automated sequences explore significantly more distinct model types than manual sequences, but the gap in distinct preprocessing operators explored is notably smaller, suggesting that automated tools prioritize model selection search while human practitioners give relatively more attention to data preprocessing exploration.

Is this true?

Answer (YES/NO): NO